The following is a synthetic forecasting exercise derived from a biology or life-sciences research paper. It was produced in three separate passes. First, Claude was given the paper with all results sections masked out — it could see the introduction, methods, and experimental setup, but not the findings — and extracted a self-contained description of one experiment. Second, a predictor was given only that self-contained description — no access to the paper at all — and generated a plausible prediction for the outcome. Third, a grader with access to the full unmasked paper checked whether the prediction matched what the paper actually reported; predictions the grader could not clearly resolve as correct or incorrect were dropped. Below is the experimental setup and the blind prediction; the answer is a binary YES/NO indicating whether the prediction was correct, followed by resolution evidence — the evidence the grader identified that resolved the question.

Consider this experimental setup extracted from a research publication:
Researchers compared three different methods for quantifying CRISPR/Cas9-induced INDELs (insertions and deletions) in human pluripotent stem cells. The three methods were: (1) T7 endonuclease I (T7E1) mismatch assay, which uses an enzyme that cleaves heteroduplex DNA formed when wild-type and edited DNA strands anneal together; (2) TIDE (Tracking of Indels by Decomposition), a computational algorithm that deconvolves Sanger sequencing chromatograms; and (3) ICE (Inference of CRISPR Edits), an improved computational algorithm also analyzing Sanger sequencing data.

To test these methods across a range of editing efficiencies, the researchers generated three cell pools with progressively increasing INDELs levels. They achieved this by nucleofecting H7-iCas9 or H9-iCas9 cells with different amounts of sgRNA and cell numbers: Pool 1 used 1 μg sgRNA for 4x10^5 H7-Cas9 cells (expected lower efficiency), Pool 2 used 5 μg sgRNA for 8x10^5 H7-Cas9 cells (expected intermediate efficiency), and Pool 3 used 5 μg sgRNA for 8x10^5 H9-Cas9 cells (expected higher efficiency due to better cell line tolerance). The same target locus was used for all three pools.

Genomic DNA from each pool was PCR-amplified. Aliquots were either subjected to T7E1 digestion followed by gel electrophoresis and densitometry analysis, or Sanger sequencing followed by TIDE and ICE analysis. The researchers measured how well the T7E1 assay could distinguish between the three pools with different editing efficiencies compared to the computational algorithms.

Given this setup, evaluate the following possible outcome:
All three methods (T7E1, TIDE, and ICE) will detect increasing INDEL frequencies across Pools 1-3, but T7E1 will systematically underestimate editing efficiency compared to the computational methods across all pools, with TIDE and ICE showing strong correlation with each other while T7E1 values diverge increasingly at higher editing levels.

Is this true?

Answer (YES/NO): NO